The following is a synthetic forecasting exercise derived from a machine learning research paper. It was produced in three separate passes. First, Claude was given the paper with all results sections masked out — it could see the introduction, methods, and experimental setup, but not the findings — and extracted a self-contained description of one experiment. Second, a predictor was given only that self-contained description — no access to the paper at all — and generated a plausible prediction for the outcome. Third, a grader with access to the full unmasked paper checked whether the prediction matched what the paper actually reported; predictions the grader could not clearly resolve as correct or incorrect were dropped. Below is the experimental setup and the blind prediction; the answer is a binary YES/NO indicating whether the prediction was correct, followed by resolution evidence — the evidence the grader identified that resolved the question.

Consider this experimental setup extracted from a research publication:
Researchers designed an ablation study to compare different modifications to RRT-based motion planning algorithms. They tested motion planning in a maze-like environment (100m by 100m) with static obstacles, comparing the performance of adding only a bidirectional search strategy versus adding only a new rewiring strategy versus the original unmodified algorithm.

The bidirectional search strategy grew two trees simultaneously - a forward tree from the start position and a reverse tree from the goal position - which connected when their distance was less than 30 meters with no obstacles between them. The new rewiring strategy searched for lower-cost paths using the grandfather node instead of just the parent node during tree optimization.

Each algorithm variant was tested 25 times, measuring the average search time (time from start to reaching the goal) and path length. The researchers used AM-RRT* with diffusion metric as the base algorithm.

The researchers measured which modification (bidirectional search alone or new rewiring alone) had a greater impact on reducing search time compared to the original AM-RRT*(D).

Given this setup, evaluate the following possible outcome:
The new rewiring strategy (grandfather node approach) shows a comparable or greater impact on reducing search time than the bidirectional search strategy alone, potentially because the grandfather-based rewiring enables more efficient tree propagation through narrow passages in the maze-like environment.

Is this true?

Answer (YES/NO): NO